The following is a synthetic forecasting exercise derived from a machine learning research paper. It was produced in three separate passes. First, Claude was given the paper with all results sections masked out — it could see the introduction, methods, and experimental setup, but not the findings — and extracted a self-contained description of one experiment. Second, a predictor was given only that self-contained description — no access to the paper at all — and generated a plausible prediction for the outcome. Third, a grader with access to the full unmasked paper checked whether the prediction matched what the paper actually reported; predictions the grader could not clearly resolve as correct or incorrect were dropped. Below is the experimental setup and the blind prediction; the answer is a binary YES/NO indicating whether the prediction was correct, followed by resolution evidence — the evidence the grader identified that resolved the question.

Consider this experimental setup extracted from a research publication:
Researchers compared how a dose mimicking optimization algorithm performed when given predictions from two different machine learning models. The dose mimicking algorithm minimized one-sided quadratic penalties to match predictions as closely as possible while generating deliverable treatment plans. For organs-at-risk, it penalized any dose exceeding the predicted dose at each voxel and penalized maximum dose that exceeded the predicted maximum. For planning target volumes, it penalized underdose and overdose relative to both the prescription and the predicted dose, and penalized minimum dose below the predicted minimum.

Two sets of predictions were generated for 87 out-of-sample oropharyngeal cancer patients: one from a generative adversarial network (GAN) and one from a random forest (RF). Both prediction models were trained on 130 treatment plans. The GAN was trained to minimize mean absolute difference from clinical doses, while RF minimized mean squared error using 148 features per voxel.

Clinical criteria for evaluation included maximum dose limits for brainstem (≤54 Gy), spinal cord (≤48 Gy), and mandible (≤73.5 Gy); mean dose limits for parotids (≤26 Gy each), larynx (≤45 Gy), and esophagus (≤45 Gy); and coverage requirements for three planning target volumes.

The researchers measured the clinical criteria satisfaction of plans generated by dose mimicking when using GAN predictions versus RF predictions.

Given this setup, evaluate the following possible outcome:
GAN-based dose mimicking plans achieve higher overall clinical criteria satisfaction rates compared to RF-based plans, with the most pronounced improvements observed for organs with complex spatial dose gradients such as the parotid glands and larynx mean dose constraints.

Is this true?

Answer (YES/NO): NO